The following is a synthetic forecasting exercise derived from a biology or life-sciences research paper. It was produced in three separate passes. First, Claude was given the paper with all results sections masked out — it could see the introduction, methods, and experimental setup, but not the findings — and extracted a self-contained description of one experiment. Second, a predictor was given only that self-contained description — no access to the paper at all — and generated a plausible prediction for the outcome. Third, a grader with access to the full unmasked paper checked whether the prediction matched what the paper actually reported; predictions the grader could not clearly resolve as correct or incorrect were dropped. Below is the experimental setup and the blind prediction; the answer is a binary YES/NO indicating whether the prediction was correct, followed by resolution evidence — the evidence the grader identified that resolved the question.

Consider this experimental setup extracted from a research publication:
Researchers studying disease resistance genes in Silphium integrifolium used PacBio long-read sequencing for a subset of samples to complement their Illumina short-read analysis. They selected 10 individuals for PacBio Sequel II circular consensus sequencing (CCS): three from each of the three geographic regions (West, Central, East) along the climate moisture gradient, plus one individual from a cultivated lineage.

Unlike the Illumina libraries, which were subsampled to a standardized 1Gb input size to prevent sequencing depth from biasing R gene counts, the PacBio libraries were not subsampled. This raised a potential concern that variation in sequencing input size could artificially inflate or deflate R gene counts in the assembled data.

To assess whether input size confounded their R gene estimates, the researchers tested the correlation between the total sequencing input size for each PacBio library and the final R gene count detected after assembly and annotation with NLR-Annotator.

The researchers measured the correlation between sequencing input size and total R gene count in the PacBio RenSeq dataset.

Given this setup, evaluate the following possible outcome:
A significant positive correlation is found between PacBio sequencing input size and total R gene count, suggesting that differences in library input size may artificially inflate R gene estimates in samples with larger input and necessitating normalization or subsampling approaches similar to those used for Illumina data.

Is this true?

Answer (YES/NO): NO